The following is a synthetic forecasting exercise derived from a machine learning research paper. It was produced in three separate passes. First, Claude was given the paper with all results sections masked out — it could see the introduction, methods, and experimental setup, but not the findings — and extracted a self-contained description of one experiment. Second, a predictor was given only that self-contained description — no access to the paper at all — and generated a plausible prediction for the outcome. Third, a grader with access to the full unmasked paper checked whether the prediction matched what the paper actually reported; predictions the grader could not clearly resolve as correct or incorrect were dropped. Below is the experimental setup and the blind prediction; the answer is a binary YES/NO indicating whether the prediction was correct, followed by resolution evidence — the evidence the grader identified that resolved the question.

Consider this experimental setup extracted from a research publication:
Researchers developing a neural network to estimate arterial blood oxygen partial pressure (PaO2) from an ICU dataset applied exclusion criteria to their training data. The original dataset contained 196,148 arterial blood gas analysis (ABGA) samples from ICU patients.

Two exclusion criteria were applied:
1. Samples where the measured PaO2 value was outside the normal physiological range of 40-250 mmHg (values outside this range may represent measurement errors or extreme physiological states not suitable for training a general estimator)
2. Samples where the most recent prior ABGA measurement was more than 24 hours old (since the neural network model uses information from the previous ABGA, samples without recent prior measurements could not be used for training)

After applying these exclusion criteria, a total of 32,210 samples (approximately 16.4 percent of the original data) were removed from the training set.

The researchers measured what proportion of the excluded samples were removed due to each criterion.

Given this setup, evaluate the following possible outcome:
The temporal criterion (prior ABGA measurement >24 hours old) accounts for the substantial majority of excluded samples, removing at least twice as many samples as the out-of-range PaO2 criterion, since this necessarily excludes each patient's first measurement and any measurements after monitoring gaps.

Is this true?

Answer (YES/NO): NO